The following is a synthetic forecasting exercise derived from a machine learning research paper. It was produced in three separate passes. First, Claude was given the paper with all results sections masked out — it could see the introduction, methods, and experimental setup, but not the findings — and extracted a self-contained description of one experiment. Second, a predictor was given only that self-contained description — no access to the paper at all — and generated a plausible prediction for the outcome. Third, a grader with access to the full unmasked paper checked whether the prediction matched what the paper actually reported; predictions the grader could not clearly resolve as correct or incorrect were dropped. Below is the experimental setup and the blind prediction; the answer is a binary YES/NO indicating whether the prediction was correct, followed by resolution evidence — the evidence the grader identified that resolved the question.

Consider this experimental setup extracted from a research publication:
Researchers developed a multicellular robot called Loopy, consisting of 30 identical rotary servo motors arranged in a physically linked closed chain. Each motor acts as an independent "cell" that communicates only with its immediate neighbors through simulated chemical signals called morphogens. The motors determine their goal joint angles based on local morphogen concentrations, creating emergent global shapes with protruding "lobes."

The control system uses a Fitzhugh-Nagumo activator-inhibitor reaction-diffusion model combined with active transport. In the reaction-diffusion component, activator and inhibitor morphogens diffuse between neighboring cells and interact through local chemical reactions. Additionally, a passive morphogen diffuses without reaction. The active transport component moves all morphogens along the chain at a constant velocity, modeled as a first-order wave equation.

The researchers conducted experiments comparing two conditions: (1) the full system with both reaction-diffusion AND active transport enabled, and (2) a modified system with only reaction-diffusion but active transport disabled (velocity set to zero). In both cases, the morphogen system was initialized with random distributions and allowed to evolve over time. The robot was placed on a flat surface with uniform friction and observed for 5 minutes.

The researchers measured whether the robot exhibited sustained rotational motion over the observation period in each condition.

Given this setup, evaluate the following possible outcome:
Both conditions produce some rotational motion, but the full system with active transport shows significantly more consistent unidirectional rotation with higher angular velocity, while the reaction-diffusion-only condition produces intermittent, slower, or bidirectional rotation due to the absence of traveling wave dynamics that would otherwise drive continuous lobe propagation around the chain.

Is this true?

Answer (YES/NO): NO